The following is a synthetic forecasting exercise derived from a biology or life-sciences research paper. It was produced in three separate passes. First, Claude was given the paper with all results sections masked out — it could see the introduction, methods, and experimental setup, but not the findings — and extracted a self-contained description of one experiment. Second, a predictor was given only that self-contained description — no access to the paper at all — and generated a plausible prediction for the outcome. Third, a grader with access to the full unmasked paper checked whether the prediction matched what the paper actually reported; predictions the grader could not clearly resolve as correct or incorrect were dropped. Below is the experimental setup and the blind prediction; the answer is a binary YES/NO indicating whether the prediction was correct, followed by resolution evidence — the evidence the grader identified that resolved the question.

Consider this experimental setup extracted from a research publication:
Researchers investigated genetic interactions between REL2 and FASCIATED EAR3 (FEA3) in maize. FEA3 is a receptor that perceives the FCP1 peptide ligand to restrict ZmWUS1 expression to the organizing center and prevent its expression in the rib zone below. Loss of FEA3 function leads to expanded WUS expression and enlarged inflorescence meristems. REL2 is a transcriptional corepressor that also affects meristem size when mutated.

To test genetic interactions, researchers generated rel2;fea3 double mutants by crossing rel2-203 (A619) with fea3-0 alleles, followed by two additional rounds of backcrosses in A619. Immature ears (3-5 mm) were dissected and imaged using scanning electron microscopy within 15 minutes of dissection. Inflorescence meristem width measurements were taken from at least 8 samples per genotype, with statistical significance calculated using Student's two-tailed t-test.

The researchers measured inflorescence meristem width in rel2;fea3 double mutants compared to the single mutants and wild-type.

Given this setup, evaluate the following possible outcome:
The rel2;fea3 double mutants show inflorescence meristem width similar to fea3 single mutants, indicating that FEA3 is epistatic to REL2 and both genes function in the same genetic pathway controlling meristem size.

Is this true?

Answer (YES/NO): NO